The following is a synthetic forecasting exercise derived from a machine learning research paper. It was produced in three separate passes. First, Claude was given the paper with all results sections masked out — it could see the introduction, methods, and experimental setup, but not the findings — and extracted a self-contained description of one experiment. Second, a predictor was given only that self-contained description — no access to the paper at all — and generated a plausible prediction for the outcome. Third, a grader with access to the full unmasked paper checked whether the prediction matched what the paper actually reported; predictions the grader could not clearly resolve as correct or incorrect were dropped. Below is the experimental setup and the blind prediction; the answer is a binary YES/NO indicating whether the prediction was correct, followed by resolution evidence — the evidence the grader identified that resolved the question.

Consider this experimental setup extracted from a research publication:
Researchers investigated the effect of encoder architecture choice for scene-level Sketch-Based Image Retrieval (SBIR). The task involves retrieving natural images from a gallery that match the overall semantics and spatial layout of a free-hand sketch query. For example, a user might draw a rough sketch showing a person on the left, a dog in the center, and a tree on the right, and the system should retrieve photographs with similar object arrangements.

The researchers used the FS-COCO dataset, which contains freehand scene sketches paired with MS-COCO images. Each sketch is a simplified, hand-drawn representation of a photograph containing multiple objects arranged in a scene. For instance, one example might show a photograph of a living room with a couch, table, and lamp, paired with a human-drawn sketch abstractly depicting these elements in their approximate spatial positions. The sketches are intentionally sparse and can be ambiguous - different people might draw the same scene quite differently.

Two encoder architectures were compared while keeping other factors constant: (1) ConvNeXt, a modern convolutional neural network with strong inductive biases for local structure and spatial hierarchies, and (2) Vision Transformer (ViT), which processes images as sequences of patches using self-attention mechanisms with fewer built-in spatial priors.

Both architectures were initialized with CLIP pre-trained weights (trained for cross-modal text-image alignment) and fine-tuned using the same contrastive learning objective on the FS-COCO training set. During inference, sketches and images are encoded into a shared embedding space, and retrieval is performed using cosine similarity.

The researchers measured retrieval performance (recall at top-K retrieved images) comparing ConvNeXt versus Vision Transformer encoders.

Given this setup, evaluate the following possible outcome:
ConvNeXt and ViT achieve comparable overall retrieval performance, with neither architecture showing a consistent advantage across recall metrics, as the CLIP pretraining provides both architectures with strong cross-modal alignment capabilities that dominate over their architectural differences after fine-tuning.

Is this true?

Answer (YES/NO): NO